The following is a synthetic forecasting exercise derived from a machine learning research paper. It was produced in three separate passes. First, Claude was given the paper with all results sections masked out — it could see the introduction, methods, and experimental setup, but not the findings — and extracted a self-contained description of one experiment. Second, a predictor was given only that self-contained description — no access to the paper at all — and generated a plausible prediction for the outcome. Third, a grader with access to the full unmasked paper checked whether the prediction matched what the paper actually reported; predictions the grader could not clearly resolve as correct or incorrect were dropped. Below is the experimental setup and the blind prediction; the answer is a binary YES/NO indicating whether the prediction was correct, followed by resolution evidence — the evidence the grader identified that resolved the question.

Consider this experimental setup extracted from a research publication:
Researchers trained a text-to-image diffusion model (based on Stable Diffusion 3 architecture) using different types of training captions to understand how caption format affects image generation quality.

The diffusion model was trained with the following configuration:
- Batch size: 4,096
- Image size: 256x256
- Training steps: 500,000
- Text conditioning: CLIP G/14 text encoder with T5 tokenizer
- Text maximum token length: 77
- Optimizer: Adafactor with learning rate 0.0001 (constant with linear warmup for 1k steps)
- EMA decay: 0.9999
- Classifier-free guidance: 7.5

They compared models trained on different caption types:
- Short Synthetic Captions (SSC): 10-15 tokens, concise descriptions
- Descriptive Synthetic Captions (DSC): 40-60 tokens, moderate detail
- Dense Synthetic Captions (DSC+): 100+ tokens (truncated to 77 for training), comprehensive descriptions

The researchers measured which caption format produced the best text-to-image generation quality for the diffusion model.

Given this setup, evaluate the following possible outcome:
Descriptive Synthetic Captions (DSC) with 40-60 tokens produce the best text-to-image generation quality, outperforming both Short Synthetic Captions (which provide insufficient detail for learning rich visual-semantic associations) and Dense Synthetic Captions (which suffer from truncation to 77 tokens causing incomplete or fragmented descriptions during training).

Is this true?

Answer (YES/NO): NO